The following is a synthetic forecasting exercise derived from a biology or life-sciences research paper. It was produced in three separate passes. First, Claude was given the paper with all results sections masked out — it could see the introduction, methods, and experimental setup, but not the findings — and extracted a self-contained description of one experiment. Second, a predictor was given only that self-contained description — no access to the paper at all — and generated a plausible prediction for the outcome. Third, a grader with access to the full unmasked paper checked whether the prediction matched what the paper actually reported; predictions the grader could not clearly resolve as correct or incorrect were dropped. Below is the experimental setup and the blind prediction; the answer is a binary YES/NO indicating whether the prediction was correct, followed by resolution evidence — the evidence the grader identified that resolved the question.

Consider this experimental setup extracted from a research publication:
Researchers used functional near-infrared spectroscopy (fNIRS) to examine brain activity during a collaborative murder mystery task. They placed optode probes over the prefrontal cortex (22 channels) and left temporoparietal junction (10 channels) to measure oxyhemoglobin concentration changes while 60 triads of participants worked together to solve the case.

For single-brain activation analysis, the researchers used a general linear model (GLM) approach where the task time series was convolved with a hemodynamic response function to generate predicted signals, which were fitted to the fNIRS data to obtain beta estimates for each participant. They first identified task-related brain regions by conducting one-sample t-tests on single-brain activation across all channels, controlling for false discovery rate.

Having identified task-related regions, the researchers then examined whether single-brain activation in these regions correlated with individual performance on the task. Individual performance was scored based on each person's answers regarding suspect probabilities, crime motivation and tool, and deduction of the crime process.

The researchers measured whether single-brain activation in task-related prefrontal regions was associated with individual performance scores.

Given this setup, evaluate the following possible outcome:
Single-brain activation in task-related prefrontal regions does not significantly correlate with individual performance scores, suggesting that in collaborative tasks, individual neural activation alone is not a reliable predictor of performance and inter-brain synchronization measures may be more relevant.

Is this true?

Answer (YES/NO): NO